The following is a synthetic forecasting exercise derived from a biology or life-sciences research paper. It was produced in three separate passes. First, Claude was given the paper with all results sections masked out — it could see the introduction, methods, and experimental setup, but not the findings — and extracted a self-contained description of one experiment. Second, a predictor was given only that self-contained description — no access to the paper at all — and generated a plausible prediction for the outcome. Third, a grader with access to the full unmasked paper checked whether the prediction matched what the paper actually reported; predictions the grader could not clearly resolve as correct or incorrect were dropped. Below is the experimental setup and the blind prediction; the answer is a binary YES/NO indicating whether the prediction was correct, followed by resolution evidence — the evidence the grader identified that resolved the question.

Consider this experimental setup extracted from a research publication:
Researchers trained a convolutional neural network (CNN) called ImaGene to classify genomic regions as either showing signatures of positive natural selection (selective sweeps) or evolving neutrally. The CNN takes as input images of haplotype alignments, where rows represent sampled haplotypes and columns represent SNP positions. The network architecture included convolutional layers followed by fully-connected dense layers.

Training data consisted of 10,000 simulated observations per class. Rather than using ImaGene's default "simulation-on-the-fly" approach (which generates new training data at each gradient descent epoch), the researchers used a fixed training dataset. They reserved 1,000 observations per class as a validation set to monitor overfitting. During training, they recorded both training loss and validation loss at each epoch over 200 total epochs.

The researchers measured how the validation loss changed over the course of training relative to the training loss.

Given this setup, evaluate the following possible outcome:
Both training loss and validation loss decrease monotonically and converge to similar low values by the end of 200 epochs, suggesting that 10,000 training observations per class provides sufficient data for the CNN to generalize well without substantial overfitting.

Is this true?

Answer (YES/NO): NO